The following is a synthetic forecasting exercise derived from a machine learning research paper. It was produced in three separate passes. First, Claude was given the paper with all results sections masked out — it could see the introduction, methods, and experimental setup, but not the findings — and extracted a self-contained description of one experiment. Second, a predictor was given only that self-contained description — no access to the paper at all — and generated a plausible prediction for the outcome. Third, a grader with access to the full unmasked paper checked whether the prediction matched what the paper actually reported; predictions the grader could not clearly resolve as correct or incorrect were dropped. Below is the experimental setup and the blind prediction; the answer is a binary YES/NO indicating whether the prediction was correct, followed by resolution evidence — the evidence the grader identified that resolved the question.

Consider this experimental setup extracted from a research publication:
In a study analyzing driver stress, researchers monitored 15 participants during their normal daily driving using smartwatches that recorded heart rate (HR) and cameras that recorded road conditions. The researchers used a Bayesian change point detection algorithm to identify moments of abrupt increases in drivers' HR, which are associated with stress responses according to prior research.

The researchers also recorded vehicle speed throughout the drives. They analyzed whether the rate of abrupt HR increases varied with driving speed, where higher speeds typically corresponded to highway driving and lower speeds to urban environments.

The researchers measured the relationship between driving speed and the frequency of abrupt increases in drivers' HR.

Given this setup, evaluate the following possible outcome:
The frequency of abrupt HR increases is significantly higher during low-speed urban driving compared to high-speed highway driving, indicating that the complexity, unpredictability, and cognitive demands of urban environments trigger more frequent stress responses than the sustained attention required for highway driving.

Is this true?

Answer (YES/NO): NO